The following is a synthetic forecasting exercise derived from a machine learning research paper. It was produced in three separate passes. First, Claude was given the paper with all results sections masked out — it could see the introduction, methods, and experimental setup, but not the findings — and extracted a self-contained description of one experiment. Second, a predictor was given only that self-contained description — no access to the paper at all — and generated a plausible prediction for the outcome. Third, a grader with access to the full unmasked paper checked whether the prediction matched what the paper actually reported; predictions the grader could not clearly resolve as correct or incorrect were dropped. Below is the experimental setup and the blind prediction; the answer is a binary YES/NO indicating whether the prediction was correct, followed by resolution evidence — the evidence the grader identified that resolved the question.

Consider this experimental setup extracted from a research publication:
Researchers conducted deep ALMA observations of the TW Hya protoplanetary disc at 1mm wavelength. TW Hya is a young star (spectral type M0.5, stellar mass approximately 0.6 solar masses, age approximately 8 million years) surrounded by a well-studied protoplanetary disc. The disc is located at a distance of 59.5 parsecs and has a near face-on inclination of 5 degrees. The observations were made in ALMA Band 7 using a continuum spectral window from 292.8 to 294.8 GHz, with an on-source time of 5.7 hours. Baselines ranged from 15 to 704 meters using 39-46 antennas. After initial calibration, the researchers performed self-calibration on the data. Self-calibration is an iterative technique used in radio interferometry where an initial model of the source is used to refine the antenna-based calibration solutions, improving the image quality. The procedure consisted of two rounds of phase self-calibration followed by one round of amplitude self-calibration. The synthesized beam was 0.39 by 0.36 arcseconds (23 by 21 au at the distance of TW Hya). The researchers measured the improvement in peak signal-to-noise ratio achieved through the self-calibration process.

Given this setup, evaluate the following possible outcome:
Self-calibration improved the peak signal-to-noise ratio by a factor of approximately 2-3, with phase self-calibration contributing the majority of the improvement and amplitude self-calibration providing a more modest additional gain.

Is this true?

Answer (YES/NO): NO